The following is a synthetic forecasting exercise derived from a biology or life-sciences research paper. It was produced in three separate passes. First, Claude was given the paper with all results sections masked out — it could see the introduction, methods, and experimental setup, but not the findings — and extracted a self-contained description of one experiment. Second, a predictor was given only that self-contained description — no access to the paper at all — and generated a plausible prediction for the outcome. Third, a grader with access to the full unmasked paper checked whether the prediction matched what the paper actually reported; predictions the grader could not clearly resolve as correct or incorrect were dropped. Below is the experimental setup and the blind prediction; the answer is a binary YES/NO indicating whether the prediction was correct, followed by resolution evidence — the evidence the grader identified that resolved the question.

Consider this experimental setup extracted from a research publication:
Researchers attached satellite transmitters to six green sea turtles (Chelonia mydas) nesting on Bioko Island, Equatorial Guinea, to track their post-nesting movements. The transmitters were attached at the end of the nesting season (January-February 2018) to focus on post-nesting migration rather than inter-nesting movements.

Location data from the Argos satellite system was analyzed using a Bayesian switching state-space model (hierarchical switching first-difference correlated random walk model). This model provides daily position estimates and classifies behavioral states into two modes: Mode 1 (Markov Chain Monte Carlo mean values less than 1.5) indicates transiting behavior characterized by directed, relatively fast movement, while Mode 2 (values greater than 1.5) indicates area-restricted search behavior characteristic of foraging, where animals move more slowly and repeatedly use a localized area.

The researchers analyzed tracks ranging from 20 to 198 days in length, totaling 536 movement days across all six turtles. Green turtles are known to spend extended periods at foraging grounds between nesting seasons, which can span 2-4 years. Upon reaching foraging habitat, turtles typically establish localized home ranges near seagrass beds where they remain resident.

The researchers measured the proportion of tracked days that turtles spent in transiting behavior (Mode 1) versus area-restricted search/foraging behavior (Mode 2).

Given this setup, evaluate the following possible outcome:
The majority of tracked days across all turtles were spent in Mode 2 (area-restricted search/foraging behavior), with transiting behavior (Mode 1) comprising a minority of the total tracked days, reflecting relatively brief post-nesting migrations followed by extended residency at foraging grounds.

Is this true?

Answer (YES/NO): YES